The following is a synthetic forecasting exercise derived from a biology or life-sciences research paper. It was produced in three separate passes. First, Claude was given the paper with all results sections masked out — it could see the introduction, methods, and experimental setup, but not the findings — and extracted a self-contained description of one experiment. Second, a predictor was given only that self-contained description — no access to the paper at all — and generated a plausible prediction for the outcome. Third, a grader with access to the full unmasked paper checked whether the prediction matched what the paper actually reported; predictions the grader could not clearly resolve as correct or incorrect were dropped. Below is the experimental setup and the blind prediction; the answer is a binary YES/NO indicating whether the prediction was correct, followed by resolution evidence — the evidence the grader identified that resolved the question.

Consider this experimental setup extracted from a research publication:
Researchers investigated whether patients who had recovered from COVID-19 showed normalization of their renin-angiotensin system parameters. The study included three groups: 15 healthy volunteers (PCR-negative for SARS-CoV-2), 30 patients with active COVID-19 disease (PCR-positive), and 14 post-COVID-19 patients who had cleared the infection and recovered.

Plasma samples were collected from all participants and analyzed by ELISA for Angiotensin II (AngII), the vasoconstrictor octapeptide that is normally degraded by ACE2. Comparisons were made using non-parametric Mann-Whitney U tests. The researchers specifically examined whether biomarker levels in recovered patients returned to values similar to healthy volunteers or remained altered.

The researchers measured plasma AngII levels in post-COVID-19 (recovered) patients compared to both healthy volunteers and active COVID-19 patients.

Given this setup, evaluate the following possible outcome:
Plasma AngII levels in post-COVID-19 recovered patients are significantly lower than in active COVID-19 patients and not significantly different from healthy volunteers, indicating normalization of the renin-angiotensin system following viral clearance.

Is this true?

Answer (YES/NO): NO